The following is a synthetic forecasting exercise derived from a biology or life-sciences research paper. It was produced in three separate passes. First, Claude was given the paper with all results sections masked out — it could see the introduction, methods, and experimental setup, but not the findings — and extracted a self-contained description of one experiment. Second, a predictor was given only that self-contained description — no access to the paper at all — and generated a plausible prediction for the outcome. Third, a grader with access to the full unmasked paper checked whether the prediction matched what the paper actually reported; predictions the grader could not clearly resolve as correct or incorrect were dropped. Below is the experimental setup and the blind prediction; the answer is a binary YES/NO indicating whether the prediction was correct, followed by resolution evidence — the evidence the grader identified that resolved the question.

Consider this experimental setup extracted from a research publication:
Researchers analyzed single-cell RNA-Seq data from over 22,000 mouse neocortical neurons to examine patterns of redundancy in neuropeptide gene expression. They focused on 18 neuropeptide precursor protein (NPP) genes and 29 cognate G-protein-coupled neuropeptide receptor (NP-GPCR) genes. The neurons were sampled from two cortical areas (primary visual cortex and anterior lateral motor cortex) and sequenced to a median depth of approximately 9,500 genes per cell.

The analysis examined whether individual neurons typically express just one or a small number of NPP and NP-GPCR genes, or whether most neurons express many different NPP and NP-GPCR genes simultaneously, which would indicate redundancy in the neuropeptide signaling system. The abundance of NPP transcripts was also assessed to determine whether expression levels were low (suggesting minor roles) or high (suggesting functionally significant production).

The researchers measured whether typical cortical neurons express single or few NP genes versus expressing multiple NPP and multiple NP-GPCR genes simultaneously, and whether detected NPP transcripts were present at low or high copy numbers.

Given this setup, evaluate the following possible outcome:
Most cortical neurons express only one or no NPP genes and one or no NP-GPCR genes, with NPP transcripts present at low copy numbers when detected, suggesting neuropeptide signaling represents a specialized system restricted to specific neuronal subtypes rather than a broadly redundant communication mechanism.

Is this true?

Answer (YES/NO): NO